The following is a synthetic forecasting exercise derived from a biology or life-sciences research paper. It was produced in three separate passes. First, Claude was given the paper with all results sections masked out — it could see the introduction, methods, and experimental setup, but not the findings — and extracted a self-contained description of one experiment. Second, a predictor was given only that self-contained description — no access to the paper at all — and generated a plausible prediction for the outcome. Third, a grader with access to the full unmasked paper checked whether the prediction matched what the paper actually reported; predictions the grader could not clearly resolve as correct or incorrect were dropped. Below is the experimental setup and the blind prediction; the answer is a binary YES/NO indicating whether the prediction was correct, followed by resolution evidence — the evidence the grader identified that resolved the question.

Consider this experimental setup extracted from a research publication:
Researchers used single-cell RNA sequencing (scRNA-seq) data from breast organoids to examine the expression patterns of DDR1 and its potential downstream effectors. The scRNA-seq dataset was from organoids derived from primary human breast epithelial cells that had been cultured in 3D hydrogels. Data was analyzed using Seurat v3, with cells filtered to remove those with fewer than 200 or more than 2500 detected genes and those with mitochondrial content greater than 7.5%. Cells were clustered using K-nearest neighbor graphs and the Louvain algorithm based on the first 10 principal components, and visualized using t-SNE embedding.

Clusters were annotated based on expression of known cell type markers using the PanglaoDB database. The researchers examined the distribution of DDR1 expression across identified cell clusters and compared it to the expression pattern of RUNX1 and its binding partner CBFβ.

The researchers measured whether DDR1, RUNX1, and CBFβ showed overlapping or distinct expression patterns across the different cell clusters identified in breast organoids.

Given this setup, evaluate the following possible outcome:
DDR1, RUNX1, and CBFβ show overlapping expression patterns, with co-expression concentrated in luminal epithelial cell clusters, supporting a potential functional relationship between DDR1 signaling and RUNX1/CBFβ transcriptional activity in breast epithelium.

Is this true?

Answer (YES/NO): NO